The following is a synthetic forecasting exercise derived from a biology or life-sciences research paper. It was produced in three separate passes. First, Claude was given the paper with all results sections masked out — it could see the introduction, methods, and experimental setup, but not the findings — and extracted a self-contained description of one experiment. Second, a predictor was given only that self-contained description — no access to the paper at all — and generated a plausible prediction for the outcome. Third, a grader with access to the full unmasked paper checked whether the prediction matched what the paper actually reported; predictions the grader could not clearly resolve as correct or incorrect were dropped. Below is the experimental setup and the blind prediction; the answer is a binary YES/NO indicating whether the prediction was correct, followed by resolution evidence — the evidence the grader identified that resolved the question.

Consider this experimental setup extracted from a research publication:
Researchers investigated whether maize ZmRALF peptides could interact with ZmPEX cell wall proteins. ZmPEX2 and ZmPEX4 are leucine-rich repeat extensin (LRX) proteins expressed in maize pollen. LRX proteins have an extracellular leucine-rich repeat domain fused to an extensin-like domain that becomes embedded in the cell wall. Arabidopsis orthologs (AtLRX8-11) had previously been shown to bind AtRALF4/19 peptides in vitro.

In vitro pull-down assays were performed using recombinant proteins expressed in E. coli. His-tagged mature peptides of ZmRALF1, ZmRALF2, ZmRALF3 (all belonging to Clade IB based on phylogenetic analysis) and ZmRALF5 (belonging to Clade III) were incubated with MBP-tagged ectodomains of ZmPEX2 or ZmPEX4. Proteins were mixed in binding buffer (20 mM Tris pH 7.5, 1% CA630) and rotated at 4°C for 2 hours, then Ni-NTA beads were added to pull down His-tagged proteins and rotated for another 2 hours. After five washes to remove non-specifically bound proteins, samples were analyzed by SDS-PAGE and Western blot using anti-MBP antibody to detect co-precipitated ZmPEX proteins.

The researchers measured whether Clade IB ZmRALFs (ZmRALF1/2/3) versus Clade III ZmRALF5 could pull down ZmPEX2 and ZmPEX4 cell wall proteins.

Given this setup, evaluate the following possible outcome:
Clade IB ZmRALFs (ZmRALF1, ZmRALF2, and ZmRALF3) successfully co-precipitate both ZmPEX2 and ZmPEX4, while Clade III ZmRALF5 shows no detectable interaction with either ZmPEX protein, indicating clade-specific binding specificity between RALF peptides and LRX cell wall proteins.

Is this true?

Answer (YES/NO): NO